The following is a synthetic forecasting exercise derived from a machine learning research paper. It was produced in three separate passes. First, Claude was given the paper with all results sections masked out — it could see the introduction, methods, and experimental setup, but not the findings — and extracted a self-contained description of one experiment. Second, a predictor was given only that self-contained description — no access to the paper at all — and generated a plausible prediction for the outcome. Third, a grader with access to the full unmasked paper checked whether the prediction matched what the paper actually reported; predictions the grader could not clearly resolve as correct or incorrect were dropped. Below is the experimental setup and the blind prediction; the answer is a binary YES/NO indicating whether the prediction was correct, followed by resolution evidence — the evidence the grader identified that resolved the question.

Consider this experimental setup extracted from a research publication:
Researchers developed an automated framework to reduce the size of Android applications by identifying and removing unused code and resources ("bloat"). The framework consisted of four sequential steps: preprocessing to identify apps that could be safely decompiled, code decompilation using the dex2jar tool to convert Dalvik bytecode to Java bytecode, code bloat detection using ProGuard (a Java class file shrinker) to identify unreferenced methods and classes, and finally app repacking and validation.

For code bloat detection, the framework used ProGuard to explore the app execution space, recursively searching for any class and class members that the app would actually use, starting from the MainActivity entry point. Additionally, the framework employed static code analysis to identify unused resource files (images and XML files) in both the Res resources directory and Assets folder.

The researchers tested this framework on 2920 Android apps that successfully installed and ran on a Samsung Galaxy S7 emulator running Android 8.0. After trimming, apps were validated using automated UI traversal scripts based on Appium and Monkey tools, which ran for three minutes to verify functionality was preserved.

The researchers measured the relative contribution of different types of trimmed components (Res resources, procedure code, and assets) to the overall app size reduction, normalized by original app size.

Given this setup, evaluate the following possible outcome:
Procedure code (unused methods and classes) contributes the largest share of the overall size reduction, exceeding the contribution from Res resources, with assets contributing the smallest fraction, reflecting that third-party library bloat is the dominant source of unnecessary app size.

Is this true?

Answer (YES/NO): NO